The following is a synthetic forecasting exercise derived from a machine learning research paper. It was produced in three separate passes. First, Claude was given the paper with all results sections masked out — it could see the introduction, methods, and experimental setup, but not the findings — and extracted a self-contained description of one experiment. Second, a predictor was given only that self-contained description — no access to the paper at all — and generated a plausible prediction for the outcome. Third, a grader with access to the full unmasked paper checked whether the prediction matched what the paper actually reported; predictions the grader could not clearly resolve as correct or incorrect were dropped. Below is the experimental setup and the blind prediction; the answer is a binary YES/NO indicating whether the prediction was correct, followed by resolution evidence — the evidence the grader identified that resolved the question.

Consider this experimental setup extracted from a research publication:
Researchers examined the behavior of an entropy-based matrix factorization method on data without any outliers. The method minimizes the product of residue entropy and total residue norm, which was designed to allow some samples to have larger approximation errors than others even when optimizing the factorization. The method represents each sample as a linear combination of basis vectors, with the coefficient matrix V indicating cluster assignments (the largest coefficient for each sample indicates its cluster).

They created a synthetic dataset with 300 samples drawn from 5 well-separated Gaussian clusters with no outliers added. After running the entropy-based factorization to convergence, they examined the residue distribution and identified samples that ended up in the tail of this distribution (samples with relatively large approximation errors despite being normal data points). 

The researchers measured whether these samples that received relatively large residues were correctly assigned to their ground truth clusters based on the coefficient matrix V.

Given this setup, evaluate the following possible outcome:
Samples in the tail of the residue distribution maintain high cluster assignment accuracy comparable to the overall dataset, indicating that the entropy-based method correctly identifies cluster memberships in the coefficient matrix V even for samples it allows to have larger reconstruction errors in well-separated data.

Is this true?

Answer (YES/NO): YES